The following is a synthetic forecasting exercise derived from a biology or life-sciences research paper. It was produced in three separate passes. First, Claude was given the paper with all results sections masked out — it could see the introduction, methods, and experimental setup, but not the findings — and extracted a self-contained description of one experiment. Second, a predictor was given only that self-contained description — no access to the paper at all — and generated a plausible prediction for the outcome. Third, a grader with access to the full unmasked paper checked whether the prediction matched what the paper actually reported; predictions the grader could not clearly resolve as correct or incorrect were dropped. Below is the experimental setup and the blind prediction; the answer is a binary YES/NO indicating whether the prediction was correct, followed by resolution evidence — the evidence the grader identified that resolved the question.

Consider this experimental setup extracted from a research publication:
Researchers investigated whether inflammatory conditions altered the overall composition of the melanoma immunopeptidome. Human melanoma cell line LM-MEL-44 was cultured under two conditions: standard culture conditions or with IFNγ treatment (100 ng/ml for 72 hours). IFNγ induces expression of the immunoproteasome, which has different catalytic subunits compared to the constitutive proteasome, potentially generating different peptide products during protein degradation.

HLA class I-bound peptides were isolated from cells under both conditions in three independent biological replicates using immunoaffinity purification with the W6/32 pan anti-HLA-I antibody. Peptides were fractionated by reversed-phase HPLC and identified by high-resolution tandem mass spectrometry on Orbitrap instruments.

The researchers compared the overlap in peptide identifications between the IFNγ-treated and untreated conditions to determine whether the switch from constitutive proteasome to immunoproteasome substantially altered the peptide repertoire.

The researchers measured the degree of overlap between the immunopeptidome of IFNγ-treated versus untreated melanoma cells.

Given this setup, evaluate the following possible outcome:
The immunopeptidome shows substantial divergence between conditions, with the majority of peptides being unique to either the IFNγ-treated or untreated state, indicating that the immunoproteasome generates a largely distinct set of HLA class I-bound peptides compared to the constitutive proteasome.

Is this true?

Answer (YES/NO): YES